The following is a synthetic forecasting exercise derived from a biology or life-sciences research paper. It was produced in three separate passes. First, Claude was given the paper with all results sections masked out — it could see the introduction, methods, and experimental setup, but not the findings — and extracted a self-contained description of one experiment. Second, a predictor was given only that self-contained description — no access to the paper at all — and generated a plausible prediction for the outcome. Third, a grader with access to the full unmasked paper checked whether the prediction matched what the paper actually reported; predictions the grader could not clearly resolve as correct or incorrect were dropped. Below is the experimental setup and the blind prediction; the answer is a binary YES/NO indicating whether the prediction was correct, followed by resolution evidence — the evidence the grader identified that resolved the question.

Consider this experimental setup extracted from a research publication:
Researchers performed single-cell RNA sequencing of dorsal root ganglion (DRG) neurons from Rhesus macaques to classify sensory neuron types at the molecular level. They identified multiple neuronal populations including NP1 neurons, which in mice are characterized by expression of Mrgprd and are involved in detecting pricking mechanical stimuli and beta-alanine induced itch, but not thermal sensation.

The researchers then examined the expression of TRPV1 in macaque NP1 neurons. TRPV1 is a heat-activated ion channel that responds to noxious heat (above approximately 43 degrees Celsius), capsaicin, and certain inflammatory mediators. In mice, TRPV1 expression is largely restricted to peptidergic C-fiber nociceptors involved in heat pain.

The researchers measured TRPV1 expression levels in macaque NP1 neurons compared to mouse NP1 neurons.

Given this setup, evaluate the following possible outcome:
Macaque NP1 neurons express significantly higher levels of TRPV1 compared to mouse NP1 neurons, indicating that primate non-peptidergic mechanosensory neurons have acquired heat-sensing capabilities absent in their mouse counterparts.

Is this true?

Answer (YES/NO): YES